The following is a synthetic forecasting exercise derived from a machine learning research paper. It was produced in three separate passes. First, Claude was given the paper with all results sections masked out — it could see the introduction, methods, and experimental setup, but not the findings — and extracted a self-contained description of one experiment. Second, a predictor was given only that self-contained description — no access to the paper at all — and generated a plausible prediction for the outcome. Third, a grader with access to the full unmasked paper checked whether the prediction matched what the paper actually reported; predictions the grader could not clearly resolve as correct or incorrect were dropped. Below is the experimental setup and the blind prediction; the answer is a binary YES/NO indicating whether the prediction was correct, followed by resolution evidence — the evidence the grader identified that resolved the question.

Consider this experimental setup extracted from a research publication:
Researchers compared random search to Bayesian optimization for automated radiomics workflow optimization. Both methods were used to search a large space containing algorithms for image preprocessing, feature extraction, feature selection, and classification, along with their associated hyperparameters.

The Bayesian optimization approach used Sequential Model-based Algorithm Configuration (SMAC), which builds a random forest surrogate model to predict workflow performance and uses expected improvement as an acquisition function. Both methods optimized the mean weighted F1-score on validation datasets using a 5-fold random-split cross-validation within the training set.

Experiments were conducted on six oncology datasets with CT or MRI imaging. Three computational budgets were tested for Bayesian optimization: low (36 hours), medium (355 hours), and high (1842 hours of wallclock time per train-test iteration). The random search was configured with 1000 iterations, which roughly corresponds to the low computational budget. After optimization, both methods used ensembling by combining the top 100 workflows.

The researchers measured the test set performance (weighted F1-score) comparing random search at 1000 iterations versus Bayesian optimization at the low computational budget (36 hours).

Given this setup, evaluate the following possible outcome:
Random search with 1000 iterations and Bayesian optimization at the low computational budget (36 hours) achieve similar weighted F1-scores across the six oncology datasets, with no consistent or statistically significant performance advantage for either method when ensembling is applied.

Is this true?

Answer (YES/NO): YES